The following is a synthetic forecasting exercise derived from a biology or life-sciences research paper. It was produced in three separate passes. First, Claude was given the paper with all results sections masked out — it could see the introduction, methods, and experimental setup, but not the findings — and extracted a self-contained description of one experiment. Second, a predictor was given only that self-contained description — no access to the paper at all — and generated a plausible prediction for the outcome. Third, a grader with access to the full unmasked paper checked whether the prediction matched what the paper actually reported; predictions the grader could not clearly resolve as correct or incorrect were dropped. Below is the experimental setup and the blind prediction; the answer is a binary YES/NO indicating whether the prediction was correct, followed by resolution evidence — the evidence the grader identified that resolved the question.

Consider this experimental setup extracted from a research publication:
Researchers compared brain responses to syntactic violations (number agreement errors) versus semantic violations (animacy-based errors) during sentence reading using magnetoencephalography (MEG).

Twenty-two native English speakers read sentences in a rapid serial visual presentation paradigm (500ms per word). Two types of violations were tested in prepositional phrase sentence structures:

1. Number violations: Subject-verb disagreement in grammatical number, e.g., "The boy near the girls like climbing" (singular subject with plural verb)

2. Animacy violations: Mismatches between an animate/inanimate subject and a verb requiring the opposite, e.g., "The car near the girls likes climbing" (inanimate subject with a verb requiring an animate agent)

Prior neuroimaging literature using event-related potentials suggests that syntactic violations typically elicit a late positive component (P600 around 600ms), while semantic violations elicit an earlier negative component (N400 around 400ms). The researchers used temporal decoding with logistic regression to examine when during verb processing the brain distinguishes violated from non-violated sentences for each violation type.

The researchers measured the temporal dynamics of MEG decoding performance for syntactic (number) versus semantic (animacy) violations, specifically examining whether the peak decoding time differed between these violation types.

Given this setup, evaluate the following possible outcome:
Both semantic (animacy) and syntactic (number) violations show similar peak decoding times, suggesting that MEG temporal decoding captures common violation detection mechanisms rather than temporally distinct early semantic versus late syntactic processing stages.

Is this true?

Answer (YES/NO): NO